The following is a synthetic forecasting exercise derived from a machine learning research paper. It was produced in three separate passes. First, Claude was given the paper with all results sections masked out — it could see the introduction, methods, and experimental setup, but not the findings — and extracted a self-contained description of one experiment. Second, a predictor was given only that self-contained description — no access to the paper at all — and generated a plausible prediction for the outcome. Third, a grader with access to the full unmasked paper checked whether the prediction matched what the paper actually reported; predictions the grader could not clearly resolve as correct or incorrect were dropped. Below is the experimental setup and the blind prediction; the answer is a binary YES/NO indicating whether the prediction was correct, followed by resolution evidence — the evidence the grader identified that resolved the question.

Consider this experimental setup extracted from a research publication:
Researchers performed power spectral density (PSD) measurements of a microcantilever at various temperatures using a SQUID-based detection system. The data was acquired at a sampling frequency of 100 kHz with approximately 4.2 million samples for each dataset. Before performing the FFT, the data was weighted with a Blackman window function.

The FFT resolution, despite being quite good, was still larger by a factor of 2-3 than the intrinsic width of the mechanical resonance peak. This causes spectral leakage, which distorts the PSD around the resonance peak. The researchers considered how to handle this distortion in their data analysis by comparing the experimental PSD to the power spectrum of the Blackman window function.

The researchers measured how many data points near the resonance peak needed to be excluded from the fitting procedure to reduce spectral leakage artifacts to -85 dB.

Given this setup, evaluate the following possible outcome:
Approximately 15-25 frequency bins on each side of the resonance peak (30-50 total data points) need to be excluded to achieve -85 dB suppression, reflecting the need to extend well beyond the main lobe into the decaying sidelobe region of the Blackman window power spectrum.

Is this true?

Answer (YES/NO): NO